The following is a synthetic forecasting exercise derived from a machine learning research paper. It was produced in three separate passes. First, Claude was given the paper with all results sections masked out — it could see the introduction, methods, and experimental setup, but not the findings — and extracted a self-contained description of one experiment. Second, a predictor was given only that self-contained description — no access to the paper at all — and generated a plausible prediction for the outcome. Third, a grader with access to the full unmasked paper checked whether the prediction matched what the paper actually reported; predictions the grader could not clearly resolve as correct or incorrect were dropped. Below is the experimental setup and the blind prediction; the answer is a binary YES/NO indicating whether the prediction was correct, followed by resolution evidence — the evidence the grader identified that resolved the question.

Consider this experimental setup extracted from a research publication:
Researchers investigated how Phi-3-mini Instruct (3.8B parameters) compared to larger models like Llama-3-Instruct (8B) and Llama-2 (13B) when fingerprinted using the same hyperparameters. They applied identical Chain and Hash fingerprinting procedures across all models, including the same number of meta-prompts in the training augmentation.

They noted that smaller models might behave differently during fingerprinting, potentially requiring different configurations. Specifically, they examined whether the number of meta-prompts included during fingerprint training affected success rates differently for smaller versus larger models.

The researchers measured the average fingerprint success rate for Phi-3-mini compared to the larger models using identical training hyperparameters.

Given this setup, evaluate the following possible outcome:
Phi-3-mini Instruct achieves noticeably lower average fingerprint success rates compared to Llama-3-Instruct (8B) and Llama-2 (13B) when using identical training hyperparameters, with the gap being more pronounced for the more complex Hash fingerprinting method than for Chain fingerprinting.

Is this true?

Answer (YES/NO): NO